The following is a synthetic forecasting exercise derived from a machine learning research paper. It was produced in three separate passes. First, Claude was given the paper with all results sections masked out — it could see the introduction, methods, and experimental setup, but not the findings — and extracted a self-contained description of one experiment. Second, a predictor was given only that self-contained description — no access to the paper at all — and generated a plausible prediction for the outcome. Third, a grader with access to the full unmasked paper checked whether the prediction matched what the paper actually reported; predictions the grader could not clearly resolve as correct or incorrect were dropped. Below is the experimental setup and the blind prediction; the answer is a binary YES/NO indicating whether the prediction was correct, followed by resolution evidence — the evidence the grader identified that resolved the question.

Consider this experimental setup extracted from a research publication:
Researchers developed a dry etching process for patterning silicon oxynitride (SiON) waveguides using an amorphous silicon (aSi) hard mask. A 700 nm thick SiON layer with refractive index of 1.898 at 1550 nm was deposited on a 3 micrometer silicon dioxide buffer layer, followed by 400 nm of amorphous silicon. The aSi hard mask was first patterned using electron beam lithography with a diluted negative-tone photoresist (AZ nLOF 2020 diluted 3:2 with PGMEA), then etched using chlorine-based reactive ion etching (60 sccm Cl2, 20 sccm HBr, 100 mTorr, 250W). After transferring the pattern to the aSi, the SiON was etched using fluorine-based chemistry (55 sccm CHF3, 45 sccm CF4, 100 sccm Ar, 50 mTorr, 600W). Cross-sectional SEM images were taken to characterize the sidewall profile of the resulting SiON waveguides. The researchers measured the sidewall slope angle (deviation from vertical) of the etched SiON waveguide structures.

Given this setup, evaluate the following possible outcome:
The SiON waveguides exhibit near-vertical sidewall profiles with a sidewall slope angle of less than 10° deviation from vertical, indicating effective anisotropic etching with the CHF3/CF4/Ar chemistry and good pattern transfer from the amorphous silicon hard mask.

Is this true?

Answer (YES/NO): YES